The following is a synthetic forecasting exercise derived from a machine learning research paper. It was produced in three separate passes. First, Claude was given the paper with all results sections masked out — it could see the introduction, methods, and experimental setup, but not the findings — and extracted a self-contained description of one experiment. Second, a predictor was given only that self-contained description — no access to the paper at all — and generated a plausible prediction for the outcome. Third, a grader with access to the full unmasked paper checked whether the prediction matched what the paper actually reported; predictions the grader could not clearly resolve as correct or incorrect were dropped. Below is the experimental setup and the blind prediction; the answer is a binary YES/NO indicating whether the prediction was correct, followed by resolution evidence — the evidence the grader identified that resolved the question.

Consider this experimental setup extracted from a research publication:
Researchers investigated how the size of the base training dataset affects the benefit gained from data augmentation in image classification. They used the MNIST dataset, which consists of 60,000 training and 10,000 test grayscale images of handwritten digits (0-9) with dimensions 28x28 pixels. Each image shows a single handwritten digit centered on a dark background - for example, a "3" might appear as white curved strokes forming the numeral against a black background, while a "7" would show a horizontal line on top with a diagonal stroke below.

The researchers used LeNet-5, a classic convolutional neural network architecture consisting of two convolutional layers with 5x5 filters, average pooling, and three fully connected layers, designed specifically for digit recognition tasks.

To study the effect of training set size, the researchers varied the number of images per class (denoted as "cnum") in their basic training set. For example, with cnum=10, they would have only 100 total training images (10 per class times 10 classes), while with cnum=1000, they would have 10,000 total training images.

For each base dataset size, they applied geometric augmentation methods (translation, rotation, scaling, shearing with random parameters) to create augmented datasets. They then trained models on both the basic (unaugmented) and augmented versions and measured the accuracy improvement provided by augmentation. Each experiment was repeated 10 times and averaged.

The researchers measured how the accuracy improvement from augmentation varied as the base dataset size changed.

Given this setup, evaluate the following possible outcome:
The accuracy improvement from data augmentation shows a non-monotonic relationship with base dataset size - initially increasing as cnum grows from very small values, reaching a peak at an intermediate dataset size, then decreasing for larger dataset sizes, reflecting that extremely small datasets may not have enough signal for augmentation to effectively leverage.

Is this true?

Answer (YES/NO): NO